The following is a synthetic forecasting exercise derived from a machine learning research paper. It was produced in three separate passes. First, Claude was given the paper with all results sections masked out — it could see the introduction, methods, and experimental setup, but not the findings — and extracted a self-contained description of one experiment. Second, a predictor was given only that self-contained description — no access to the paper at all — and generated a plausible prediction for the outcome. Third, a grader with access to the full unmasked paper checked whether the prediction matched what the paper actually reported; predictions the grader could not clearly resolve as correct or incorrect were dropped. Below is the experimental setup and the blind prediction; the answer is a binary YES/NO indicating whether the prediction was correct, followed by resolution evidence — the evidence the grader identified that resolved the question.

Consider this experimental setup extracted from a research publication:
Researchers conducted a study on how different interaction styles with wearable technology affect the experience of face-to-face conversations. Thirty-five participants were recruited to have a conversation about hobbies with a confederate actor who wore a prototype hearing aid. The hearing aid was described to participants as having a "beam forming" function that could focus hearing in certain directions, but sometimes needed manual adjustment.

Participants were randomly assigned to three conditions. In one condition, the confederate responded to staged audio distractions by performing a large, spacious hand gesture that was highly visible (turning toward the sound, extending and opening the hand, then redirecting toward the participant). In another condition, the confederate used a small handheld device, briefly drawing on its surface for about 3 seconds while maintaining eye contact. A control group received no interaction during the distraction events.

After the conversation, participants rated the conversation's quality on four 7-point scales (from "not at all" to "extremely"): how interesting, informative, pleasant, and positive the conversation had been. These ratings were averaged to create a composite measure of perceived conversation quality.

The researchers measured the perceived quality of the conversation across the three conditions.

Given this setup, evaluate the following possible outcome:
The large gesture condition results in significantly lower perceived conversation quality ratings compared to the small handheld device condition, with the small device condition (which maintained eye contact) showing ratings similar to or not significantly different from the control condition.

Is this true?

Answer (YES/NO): NO